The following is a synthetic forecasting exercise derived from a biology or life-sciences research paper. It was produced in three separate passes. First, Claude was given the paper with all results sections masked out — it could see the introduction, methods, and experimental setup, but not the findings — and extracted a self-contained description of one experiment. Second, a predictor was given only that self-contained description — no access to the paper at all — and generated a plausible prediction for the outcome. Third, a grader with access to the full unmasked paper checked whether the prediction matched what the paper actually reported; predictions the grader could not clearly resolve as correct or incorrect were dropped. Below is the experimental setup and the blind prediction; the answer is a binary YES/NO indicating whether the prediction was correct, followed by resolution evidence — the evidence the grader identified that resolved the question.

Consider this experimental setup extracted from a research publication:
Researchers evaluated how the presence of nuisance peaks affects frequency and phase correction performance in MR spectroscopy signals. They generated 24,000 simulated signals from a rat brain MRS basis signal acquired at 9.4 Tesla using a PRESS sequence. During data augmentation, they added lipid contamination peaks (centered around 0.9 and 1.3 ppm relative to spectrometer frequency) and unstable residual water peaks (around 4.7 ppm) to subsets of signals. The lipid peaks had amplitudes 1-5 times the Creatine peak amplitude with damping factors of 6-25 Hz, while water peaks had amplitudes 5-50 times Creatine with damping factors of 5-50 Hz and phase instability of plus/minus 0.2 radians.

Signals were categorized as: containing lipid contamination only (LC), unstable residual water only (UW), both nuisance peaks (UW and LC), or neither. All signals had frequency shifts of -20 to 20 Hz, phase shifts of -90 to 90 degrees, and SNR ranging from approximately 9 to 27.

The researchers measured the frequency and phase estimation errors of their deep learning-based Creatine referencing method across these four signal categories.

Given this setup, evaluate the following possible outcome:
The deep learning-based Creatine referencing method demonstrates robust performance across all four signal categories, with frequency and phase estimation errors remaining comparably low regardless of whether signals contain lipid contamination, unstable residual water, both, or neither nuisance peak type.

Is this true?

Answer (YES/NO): YES